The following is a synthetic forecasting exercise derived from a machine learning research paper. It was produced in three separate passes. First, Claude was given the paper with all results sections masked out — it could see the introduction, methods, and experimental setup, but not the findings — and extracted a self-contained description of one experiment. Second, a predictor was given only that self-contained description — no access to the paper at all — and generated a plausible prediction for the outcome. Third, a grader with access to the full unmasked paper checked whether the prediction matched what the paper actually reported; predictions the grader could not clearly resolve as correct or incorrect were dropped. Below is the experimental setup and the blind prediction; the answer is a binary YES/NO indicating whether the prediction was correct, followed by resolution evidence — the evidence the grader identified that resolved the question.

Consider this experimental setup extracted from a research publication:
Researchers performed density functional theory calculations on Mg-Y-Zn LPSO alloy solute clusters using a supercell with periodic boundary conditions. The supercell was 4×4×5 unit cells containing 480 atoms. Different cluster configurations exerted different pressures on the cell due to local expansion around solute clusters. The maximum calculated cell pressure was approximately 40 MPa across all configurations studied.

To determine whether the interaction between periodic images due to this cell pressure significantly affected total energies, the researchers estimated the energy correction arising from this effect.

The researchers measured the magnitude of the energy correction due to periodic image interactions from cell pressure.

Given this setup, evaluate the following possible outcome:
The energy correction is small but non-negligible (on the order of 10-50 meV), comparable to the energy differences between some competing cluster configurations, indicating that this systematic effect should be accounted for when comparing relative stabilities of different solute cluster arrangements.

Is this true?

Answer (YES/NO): NO